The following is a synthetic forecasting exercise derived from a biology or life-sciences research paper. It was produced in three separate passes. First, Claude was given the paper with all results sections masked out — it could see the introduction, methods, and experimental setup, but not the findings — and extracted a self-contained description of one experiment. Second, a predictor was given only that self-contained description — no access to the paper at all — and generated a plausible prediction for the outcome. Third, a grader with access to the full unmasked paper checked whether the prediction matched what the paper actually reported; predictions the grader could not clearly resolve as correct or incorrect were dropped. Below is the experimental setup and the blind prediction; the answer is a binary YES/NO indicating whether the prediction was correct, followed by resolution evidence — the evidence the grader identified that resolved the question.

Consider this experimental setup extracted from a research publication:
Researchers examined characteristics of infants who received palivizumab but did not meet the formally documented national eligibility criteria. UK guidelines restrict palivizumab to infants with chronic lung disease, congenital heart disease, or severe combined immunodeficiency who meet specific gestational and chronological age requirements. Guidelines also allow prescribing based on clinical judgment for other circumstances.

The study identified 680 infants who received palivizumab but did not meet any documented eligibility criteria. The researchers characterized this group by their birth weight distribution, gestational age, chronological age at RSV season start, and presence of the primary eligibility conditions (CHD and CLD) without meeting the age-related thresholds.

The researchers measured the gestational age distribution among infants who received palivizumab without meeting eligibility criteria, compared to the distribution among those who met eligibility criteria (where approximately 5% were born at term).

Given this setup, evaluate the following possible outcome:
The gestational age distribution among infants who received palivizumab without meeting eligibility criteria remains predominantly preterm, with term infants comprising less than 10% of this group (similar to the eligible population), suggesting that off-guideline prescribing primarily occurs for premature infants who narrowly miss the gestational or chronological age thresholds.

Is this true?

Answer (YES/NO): NO